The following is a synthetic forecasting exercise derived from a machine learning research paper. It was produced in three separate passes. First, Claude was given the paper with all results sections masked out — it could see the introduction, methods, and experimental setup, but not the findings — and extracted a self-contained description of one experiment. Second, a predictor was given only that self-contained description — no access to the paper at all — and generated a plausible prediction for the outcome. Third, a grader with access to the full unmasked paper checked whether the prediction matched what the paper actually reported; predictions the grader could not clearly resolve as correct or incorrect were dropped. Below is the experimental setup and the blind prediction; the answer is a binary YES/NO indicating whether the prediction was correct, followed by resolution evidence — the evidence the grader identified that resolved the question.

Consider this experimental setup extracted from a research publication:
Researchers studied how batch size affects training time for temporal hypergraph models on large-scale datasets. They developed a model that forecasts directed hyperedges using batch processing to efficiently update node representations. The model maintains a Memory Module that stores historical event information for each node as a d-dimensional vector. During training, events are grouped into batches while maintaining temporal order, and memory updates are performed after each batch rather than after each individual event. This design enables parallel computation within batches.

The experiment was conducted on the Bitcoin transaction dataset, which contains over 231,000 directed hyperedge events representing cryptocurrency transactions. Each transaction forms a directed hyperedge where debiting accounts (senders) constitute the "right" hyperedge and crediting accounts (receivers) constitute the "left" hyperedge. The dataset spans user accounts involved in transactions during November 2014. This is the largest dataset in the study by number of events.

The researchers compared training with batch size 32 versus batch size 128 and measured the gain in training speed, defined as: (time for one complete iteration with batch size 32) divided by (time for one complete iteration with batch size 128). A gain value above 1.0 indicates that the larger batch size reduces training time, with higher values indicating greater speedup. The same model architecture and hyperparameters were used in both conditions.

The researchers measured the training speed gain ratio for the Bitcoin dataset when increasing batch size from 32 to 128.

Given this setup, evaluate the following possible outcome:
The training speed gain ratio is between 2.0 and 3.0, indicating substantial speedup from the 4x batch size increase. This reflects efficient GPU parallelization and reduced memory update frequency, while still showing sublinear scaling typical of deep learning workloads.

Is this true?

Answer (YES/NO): NO